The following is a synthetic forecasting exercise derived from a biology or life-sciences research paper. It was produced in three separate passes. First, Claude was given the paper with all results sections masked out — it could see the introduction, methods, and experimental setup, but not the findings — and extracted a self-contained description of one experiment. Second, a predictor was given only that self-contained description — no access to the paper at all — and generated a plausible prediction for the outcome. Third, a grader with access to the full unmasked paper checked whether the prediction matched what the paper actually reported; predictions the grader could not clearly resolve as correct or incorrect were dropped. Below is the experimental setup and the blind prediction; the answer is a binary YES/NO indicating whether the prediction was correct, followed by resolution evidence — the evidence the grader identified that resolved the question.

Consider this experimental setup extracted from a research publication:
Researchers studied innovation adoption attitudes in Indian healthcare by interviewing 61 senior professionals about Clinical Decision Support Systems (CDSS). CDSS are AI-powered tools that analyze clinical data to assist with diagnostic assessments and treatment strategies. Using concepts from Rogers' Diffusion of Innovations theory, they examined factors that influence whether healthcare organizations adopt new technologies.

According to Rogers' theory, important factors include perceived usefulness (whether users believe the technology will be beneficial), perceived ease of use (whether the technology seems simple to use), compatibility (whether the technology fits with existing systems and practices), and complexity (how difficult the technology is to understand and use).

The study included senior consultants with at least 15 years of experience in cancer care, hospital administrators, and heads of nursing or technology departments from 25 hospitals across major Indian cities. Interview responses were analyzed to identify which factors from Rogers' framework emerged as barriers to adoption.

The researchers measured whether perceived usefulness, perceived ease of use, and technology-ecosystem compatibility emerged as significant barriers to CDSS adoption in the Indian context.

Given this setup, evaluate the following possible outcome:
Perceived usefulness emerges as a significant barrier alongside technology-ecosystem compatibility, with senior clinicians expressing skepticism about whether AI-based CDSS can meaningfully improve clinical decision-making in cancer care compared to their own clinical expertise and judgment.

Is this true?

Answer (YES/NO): YES